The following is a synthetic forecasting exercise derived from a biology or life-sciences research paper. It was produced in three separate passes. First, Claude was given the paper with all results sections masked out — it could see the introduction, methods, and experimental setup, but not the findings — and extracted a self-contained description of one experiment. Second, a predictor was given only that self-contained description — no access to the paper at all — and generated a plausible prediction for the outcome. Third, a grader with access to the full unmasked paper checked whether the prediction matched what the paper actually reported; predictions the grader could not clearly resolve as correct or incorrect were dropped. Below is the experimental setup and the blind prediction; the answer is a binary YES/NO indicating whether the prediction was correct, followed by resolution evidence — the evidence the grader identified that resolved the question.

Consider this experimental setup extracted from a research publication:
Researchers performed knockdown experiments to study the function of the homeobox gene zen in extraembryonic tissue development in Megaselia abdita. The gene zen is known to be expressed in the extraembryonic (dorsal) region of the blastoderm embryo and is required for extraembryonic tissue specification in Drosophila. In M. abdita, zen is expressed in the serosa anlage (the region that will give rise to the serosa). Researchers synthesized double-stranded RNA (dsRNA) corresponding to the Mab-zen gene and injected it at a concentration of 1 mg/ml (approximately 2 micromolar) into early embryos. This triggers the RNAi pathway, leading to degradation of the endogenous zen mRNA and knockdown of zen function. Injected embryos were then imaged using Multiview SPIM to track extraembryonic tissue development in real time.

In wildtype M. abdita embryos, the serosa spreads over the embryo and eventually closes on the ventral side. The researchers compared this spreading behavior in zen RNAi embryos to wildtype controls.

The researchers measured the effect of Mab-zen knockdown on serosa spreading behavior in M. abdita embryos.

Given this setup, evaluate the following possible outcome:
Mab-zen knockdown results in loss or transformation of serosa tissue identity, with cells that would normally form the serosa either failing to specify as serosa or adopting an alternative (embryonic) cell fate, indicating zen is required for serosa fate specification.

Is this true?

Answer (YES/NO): NO